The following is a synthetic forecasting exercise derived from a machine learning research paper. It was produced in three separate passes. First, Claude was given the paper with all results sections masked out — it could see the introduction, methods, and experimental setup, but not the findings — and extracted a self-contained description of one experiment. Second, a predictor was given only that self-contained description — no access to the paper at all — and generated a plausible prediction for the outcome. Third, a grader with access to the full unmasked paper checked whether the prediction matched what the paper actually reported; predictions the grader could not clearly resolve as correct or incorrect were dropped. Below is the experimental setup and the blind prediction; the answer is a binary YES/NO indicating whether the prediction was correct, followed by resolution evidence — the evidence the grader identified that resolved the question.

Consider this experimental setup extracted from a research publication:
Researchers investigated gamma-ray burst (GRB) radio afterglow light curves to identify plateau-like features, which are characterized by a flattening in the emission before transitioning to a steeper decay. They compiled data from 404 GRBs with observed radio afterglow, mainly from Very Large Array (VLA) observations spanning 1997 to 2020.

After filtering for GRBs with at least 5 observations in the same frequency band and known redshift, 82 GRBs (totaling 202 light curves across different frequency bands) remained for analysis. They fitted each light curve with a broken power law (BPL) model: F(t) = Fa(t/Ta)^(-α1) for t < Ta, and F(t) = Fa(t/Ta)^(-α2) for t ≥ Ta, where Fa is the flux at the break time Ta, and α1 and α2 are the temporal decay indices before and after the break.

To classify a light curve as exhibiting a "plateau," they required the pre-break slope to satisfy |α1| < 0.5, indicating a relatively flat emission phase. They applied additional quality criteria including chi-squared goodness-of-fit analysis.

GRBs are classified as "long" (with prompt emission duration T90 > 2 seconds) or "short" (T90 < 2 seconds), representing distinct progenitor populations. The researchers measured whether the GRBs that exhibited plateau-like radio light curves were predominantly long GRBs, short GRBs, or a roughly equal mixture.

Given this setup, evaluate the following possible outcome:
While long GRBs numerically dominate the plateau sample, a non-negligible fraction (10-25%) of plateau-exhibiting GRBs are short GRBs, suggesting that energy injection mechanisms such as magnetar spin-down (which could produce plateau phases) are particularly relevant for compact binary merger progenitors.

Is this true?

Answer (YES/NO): NO